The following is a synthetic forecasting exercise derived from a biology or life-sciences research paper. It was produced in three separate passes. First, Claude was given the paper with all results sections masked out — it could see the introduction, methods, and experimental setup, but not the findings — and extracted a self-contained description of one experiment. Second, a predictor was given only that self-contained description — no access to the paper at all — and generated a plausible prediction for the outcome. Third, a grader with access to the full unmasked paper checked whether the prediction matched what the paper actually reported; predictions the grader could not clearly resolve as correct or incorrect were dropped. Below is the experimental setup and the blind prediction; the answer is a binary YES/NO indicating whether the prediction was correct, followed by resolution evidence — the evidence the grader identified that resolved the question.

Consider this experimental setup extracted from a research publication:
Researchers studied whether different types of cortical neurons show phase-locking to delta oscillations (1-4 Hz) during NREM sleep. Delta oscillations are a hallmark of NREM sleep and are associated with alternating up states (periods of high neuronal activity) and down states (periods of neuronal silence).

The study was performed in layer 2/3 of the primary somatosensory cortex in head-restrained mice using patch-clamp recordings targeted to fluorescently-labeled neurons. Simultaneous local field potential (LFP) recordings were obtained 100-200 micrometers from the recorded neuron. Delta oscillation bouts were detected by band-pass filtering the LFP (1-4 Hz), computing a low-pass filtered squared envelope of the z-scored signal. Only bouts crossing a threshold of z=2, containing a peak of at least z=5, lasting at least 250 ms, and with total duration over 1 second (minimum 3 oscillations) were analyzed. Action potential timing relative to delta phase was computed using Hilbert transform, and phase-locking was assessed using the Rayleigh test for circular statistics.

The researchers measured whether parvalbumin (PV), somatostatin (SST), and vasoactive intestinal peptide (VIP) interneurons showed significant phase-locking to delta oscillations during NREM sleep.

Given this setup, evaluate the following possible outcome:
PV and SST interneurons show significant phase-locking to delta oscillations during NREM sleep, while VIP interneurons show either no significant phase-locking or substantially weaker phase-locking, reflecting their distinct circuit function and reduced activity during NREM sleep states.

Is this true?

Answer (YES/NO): NO